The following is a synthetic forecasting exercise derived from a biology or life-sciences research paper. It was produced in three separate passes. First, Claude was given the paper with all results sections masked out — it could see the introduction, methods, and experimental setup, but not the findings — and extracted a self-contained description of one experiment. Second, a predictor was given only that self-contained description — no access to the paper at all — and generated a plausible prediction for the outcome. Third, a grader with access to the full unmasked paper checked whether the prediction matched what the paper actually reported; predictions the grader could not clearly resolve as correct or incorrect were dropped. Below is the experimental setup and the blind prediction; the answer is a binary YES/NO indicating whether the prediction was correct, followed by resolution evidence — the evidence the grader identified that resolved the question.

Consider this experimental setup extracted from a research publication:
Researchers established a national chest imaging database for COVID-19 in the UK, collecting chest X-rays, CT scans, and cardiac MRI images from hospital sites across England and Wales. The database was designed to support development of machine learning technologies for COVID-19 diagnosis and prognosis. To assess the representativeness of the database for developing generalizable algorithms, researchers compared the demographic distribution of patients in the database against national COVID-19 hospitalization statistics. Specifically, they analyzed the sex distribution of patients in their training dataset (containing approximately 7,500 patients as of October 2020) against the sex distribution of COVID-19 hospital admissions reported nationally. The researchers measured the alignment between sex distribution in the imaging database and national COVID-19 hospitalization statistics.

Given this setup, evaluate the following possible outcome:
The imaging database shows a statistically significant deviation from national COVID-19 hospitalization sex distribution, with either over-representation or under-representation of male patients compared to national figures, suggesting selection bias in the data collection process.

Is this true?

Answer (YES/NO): NO